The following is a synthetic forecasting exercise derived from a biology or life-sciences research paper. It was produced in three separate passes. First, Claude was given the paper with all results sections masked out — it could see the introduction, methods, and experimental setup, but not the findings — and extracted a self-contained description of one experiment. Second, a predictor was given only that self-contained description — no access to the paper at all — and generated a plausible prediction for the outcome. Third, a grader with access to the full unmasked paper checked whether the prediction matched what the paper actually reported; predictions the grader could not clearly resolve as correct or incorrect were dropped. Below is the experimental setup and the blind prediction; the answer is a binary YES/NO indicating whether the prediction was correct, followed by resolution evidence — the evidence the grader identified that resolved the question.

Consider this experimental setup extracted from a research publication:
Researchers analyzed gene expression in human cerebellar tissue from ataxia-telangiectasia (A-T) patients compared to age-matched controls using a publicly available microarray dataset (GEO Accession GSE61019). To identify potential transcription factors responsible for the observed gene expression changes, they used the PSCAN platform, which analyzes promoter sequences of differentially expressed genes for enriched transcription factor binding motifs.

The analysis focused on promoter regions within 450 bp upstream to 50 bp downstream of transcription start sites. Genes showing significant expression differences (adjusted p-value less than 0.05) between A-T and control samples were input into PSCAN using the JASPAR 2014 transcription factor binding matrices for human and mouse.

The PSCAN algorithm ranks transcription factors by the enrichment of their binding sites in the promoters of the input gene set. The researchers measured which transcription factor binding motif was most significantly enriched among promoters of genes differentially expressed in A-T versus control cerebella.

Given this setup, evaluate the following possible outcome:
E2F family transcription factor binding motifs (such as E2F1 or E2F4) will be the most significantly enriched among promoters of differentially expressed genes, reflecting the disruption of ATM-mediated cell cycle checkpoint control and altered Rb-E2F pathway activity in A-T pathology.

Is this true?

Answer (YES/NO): NO